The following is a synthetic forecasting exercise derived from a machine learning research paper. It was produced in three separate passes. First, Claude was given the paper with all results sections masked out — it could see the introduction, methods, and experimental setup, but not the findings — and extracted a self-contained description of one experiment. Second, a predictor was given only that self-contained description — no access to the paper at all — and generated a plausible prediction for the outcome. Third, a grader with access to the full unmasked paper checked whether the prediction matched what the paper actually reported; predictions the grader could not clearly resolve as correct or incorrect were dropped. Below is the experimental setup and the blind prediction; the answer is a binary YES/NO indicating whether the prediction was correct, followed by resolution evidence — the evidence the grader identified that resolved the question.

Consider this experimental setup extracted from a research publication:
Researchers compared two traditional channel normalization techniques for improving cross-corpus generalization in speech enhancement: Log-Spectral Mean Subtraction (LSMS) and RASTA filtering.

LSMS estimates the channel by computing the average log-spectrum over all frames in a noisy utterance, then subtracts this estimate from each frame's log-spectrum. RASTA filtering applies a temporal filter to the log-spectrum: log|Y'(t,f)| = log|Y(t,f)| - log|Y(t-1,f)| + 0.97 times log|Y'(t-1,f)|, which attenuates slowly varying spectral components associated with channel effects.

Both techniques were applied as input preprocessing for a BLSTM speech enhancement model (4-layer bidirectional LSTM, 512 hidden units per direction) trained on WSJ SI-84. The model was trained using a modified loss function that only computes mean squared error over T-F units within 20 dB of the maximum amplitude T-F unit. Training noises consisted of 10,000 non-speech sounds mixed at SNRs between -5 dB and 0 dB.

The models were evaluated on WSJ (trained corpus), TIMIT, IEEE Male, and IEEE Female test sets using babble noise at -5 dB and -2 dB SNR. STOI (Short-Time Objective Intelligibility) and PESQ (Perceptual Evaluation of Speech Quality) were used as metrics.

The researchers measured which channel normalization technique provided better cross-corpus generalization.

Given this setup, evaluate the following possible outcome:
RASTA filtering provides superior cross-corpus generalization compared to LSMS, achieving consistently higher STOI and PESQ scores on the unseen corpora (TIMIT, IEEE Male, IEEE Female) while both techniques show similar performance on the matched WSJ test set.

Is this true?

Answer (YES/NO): NO